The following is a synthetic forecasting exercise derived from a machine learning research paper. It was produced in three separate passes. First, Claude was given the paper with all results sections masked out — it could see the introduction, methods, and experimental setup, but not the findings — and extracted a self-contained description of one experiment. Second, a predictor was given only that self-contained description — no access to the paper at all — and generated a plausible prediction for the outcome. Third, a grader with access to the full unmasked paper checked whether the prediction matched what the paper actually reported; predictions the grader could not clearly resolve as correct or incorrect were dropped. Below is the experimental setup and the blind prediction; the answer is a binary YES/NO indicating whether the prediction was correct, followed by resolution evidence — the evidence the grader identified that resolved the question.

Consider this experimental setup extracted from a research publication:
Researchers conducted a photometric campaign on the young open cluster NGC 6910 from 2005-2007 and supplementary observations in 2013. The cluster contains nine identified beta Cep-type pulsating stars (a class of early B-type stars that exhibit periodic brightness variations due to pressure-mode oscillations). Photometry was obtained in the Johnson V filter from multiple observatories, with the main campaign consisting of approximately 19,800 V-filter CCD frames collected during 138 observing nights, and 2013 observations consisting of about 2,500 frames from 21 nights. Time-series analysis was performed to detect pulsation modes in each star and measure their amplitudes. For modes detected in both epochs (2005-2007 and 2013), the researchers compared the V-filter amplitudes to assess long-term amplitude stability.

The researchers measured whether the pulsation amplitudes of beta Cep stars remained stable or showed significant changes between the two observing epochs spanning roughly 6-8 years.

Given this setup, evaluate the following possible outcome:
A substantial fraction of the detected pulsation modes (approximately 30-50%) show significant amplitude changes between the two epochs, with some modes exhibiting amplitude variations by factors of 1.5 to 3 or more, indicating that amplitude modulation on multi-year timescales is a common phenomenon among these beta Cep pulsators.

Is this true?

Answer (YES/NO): NO